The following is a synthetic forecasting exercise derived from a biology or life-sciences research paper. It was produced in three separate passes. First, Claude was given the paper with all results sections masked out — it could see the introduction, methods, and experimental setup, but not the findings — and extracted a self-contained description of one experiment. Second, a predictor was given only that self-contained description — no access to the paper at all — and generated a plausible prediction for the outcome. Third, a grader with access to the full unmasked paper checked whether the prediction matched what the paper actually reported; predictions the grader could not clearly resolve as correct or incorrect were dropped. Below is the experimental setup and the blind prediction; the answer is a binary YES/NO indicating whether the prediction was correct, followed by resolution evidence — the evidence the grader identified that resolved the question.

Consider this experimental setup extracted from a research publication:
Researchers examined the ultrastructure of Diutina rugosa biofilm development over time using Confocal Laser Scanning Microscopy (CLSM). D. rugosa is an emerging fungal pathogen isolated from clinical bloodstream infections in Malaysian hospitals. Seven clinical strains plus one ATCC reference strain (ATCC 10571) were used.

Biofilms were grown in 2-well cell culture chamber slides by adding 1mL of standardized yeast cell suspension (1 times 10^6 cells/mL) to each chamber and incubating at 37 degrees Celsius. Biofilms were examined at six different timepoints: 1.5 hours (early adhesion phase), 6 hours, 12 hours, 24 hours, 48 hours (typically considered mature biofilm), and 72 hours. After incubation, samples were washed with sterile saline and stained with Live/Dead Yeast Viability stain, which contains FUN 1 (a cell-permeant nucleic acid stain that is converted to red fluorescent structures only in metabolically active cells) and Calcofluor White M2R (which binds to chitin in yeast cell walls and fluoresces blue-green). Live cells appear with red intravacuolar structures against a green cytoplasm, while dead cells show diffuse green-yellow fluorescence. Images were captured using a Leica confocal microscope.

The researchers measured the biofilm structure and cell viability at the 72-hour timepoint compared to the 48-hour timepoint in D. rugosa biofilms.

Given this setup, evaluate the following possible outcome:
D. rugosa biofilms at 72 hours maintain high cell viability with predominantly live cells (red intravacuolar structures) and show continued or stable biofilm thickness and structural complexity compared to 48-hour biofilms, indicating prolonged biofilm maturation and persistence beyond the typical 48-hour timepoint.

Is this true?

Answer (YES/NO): YES